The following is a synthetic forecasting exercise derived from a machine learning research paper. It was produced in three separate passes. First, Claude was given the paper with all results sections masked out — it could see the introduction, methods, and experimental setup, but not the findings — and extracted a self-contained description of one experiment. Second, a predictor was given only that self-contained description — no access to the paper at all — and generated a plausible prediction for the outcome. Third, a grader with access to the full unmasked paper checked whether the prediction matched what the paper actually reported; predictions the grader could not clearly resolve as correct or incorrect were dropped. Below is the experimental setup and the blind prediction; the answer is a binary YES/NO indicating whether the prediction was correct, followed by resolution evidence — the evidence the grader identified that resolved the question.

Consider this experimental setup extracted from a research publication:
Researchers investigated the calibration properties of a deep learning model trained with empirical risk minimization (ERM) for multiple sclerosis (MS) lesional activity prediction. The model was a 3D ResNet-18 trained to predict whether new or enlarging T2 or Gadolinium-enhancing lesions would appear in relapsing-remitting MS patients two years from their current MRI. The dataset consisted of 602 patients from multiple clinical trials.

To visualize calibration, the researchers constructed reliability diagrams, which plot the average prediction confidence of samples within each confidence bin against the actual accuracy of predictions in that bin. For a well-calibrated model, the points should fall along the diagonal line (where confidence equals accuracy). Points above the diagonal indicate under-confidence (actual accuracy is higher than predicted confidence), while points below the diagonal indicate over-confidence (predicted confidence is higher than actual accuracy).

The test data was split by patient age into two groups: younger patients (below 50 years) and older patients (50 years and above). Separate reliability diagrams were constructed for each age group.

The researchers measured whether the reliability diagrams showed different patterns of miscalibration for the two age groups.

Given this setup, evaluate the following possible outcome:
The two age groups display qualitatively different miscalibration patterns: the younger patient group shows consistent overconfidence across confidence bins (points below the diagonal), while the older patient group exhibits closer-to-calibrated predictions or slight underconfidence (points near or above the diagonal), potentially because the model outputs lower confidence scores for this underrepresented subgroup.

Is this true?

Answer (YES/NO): NO